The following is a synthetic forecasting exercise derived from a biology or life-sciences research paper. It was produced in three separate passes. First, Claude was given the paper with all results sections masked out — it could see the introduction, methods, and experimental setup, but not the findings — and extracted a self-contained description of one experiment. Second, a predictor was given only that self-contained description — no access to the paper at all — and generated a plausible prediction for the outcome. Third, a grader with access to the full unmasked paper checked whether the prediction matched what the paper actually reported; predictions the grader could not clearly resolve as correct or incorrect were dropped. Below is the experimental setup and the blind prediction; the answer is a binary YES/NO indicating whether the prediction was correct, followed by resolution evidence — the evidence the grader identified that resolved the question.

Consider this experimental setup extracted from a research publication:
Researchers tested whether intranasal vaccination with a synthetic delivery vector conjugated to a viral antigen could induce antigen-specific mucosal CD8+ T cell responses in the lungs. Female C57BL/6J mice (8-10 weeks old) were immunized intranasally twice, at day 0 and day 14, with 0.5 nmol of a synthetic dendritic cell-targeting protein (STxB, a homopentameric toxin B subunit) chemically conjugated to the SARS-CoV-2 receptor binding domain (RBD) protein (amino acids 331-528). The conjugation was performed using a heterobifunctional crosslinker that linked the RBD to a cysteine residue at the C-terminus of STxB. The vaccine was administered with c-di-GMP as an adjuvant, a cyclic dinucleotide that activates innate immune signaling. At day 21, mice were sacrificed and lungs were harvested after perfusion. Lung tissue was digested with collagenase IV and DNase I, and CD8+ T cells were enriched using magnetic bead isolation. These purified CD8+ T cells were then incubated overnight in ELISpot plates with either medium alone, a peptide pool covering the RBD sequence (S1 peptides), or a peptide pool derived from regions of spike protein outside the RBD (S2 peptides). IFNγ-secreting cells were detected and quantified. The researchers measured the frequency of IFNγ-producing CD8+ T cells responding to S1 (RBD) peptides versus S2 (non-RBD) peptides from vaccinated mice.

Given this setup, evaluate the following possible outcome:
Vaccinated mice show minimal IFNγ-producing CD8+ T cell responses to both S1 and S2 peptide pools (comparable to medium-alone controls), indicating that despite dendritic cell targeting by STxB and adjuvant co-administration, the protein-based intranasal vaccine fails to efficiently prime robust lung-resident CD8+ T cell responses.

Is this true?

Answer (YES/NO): NO